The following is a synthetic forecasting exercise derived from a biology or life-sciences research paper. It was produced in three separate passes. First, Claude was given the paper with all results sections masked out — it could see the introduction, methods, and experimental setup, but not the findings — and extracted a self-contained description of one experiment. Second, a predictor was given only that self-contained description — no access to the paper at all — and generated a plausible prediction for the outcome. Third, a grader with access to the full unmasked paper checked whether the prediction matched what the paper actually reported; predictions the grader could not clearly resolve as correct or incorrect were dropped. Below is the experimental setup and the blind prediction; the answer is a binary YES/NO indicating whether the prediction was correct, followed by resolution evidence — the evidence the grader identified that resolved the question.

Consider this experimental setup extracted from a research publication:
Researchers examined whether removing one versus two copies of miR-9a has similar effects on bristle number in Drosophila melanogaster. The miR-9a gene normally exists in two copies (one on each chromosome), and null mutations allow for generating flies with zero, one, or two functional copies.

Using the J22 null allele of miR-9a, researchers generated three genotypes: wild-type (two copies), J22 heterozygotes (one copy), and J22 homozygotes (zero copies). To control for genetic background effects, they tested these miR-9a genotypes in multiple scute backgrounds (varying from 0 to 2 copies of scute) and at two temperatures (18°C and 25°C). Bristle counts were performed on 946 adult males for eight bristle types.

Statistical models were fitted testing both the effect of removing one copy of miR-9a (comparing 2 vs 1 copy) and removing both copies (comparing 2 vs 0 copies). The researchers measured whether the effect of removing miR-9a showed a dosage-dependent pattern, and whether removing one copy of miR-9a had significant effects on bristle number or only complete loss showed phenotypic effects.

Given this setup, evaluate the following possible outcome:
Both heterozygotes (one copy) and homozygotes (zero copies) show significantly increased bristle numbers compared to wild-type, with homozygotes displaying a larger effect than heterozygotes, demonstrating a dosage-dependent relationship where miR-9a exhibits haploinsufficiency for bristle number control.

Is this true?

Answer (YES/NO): NO